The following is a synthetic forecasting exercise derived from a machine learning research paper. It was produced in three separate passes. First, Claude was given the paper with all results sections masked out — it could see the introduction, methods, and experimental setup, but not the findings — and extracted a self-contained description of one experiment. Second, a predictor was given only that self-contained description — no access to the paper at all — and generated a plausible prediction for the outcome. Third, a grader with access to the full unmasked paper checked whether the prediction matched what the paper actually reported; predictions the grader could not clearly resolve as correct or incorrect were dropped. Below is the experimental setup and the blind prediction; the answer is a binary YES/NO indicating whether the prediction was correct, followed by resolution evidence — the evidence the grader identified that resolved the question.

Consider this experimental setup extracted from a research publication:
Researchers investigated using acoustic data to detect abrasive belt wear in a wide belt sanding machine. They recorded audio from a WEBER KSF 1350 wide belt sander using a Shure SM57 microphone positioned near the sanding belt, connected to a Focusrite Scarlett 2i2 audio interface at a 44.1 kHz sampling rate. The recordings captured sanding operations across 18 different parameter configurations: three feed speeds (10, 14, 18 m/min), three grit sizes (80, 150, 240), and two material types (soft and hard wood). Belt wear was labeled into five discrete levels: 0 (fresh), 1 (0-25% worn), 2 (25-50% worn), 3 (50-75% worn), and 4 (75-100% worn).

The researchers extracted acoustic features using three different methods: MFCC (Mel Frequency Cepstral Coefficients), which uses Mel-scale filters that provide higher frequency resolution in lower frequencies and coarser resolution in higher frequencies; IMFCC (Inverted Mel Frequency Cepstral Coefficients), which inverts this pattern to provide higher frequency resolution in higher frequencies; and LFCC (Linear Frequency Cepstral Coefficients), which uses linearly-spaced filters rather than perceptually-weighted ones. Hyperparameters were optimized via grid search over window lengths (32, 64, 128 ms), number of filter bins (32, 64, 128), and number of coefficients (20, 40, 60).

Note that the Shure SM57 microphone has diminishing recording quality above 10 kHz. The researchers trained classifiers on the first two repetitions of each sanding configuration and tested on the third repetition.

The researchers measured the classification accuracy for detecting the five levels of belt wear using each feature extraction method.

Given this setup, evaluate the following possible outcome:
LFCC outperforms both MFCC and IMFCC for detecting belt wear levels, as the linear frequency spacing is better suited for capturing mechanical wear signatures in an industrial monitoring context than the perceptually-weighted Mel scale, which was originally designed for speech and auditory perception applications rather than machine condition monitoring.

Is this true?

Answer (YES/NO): NO